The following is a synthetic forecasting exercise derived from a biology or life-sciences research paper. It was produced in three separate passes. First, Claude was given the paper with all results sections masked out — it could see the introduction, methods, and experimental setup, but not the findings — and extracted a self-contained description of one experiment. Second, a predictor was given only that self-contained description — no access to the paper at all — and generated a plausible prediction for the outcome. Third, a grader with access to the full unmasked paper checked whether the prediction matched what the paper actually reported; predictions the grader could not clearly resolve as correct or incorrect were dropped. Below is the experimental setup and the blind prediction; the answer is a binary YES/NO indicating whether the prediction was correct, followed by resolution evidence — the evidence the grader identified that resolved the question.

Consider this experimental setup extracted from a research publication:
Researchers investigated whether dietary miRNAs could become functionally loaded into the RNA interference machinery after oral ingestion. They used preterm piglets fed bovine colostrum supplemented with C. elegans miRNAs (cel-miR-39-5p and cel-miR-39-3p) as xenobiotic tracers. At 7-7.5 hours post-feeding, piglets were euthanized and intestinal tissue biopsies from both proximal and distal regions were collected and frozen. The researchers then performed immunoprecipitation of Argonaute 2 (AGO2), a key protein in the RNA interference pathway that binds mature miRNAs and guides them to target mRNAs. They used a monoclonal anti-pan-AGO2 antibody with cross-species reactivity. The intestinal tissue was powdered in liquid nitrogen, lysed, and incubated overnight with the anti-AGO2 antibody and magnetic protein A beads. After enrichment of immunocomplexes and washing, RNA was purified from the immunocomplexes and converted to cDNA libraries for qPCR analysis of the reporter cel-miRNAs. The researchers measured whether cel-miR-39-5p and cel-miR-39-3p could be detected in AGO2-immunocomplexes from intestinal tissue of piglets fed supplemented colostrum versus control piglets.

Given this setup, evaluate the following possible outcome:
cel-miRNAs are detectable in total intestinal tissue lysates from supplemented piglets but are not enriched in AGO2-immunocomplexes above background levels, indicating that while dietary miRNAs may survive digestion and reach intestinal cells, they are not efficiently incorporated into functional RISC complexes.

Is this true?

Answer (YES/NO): NO